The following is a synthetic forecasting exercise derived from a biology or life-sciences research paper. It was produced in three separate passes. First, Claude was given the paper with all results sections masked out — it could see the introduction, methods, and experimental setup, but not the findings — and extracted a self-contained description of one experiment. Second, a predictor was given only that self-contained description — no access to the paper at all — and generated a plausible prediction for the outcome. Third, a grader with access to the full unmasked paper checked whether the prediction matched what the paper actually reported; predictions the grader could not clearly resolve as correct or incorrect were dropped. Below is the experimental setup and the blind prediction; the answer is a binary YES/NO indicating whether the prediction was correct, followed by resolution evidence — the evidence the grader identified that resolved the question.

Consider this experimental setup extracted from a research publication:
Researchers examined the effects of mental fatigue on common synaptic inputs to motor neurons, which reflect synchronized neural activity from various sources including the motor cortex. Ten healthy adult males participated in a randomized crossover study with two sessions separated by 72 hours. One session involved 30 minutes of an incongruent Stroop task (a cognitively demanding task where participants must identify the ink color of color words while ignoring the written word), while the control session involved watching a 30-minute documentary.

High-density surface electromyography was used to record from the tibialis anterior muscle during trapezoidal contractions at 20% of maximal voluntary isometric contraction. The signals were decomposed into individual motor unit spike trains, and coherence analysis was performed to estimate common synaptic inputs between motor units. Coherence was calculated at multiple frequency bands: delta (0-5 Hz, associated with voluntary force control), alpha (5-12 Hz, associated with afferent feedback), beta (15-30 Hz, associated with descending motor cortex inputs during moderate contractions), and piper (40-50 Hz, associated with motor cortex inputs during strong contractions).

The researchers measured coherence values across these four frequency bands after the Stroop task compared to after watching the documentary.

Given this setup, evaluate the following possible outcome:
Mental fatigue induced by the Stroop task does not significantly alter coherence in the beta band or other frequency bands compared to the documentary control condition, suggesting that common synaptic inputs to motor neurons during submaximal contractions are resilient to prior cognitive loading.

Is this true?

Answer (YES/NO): YES